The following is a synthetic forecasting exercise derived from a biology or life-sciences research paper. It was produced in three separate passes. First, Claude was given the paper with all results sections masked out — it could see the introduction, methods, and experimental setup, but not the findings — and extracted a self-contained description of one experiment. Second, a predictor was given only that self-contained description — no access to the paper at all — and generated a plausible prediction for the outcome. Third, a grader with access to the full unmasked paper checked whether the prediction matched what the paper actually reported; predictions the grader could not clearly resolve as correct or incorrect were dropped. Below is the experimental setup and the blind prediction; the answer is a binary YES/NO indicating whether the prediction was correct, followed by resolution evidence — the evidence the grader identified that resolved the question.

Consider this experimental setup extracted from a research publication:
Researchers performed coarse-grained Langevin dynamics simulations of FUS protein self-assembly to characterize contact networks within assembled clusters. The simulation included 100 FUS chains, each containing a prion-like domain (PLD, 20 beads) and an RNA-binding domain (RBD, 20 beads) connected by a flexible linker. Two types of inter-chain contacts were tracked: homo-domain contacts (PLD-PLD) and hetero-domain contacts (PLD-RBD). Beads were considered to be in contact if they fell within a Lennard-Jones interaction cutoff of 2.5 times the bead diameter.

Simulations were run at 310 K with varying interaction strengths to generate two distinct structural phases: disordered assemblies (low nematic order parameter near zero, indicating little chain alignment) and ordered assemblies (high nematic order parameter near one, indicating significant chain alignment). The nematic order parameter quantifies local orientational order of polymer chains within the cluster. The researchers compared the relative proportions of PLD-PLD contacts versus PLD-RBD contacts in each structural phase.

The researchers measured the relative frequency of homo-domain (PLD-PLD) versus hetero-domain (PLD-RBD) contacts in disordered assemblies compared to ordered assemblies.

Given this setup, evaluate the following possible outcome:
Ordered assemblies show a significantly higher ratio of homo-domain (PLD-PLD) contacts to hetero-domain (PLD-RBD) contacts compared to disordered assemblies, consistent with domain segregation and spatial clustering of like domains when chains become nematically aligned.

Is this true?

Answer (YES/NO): YES